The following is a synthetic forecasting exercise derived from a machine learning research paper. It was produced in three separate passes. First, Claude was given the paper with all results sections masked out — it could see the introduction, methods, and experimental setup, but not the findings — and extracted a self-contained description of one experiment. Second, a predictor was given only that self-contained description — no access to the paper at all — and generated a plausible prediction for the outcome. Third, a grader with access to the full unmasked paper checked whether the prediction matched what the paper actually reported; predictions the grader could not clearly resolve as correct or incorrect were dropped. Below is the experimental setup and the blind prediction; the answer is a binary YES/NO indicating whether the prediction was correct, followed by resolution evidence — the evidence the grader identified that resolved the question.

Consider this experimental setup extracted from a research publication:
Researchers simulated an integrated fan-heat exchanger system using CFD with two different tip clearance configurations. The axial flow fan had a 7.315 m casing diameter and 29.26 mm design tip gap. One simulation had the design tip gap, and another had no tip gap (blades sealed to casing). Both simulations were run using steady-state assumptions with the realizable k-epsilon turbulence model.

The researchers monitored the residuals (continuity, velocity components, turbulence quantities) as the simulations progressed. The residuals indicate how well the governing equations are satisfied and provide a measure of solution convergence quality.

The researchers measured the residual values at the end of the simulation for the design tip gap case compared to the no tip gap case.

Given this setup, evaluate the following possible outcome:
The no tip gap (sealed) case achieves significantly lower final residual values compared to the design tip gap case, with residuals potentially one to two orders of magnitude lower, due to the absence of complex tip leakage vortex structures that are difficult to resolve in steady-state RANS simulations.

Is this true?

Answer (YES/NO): YES